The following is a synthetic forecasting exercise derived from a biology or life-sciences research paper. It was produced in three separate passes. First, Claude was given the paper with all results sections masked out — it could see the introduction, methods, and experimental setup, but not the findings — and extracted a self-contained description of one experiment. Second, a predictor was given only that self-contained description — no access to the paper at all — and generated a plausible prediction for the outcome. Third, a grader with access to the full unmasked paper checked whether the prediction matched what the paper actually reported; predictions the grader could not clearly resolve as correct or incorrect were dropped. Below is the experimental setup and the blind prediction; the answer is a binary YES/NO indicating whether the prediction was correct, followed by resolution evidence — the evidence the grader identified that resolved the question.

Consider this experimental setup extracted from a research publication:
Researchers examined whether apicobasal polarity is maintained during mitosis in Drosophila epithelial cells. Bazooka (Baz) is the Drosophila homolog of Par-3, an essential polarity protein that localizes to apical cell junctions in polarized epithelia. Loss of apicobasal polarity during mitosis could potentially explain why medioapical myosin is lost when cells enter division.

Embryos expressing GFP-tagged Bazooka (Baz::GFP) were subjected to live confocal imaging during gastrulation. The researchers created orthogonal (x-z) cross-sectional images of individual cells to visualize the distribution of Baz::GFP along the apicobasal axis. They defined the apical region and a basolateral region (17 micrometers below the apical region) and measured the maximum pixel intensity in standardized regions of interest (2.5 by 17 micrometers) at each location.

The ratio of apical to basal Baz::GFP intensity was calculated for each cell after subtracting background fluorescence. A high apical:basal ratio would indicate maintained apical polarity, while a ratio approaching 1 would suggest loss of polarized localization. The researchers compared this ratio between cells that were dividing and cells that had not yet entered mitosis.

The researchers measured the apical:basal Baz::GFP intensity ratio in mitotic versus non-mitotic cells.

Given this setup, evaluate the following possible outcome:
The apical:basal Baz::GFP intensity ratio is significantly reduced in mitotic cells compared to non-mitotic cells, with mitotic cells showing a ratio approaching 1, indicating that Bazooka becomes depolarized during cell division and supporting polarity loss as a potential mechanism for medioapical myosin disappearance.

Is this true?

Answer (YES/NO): NO